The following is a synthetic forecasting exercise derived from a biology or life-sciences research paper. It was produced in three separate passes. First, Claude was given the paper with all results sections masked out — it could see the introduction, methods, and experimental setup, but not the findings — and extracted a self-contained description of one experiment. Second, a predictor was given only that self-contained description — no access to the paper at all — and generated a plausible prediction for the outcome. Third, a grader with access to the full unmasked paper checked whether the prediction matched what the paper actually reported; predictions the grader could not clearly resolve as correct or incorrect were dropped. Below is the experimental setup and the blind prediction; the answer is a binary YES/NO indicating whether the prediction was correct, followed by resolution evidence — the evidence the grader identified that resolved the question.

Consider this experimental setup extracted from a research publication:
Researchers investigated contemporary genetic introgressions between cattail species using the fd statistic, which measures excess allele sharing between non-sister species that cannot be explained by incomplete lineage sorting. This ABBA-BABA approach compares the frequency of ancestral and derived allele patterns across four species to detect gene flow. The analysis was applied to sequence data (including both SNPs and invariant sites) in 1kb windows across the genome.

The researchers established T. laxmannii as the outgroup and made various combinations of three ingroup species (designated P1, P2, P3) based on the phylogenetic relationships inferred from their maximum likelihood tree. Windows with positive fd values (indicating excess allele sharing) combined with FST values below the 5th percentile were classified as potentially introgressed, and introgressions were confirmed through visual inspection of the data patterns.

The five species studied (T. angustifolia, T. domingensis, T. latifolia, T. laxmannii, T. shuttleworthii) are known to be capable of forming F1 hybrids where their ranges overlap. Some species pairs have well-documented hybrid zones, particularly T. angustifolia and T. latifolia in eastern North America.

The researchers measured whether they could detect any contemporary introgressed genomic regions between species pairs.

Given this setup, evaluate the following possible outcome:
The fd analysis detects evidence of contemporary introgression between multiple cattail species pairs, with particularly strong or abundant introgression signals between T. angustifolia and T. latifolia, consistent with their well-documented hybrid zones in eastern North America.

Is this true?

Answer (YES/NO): NO